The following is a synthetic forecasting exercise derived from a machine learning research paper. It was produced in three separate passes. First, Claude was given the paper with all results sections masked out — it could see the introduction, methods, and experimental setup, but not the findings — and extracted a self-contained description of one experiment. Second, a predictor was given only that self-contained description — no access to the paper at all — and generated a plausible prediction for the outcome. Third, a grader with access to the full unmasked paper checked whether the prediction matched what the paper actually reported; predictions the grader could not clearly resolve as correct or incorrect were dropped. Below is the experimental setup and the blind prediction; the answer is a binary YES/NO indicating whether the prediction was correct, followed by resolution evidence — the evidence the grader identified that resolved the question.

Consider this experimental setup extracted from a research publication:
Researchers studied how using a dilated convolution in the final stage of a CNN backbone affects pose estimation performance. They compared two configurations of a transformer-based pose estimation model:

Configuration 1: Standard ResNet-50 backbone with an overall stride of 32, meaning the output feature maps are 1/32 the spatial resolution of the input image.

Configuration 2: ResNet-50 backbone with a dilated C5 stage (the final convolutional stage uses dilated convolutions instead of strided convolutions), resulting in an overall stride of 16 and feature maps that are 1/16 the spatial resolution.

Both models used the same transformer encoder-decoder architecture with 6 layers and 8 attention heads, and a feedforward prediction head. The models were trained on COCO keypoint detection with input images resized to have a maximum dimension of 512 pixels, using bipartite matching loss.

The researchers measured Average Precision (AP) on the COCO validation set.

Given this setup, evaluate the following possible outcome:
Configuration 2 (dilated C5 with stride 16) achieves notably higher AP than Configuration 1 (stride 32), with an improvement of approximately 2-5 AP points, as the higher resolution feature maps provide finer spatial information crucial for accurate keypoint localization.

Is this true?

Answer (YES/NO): NO